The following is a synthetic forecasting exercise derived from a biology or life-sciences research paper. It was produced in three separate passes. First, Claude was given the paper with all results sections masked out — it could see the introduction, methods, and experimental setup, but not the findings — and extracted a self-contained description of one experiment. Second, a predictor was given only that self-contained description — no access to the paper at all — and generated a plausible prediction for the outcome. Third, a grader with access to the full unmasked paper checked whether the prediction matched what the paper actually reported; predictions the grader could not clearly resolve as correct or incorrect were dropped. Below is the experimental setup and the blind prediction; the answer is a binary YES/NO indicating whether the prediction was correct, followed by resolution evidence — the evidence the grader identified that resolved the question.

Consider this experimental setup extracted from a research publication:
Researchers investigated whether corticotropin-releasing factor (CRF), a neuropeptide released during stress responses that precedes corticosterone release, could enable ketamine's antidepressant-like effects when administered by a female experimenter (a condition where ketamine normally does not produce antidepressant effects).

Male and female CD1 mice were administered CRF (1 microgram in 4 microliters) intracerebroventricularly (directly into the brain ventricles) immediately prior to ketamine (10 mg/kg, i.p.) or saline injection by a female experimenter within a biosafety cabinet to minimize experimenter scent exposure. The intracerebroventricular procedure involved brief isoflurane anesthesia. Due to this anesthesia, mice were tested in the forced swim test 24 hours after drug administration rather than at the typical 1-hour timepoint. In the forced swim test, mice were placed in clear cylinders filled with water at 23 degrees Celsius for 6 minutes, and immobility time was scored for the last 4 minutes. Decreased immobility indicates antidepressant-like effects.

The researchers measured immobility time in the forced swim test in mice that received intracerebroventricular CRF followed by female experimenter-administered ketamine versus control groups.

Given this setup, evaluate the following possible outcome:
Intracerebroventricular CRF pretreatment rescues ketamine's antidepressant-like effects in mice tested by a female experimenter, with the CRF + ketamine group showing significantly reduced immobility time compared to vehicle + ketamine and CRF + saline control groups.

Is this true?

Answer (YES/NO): YES